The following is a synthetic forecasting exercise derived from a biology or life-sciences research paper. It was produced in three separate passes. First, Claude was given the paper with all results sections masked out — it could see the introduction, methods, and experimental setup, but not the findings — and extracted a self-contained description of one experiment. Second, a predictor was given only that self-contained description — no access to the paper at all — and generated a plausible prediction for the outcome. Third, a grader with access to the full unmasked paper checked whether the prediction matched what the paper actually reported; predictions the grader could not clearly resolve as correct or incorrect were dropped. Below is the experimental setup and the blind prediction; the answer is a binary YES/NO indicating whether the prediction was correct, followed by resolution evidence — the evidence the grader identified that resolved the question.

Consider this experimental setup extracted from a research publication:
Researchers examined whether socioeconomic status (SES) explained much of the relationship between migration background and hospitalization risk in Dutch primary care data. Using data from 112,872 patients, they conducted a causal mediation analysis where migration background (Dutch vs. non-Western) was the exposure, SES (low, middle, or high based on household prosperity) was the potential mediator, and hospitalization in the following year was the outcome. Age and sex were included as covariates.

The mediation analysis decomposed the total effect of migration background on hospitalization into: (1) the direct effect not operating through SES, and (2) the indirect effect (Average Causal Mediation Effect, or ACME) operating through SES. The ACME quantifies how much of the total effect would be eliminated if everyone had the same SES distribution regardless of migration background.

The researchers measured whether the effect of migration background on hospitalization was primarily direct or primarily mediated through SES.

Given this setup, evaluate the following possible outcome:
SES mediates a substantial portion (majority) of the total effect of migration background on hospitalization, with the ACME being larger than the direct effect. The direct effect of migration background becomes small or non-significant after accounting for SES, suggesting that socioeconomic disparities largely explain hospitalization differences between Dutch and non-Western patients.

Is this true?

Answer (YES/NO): YES